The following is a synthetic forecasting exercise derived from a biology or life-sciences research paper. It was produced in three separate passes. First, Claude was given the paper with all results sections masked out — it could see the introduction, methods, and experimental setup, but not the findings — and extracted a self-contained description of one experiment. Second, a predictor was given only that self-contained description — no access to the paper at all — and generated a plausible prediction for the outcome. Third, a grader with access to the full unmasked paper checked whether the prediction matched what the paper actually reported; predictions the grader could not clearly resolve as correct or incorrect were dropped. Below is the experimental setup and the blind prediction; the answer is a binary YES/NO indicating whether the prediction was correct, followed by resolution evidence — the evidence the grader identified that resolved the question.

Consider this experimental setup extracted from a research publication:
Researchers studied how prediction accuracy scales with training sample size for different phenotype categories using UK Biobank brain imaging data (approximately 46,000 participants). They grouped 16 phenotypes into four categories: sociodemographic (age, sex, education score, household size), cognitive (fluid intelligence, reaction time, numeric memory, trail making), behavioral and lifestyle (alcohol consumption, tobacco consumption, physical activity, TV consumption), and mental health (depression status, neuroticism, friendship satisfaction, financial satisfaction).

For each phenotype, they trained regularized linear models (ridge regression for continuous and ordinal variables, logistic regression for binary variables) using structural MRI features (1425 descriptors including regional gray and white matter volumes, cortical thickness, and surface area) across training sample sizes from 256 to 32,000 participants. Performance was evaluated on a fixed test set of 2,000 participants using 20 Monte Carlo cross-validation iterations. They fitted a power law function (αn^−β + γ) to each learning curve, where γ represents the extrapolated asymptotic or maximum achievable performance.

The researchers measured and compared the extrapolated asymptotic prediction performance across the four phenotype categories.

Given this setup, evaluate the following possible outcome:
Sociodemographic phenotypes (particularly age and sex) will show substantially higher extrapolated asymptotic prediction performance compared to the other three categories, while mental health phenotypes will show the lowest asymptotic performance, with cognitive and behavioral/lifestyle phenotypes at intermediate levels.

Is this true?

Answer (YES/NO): YES